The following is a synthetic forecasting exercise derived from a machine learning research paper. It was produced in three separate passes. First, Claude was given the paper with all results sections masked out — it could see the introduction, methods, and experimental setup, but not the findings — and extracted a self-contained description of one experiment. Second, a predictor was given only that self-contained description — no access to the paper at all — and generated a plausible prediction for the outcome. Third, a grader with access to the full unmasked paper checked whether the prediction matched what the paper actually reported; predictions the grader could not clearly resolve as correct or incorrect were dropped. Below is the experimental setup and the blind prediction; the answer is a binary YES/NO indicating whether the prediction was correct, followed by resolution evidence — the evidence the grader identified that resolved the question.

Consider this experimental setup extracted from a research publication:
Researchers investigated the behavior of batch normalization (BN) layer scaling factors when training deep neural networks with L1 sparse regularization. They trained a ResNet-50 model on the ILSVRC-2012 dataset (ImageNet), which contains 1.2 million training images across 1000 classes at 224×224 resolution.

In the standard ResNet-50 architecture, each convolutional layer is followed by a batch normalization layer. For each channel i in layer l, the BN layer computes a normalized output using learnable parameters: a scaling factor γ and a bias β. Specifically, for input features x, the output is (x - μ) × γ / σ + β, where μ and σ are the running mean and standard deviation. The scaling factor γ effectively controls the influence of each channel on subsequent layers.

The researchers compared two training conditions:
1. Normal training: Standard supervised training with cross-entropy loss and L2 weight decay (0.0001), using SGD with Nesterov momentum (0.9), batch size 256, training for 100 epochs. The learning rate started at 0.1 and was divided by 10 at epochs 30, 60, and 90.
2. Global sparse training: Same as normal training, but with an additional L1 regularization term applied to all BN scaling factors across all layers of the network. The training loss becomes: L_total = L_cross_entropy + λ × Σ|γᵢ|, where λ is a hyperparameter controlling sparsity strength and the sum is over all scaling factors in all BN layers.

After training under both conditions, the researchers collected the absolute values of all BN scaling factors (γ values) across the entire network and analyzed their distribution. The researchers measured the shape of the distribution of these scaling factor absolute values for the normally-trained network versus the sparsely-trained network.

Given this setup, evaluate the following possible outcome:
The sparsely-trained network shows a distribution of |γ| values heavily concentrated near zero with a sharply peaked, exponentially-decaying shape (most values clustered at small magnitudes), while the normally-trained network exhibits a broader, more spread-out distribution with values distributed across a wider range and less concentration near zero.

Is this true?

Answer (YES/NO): NO